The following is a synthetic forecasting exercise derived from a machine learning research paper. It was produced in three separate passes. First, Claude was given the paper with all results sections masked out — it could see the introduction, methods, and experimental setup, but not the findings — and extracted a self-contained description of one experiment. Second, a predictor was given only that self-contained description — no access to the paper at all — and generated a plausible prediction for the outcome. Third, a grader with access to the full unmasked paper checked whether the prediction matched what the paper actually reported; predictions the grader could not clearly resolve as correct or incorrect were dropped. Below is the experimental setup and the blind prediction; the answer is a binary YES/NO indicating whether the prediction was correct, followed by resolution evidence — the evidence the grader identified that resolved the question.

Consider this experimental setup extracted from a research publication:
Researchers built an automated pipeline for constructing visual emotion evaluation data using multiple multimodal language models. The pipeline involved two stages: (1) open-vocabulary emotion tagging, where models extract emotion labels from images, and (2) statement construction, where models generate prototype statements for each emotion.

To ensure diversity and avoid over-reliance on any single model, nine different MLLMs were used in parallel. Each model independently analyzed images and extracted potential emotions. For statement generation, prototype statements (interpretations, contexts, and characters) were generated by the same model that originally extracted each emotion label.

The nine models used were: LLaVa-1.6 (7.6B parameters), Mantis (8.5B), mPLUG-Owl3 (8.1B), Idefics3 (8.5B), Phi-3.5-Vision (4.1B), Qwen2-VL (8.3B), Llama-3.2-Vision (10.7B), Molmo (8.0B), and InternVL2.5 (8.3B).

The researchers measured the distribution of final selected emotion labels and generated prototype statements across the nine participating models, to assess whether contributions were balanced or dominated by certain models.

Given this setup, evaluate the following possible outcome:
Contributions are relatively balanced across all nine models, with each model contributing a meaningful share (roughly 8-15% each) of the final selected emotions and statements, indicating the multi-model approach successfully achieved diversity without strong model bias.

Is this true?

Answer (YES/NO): YES